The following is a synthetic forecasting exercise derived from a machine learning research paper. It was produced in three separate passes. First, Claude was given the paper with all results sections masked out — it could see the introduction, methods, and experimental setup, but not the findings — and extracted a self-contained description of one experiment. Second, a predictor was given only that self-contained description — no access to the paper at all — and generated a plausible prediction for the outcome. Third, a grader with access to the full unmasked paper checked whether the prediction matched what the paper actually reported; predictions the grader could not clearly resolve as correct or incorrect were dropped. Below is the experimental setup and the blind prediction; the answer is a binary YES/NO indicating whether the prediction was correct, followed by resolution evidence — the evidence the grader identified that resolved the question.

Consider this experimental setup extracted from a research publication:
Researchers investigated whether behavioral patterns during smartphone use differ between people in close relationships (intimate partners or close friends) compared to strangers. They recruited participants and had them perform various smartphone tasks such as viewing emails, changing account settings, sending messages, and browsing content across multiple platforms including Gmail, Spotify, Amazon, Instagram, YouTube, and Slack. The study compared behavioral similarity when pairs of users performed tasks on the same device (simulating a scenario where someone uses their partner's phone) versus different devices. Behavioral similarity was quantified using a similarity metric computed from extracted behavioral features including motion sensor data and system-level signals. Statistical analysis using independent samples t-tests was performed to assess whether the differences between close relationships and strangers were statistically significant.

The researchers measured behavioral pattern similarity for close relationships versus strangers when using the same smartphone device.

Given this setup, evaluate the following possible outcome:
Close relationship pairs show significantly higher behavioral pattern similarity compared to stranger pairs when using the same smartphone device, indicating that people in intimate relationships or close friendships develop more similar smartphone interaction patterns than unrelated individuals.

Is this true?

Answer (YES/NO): YES